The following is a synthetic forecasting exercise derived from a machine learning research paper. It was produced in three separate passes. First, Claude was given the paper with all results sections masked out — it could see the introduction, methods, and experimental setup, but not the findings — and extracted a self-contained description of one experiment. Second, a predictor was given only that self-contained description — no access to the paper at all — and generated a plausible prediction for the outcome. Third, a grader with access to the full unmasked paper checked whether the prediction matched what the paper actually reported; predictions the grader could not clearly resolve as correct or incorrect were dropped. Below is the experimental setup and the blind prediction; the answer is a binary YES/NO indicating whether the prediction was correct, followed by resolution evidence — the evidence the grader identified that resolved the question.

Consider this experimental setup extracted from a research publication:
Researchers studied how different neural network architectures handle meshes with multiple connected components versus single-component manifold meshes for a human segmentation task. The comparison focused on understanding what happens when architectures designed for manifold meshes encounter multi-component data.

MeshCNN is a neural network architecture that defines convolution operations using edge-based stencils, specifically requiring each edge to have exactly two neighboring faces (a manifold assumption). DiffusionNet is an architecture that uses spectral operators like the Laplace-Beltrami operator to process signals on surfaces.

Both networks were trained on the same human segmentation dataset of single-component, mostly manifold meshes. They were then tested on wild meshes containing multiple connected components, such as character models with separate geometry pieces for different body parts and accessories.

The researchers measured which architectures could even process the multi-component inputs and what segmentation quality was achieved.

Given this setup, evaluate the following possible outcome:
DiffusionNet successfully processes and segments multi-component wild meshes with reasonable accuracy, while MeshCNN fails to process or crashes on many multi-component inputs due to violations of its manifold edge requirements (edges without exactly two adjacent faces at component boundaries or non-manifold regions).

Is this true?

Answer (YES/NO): NO